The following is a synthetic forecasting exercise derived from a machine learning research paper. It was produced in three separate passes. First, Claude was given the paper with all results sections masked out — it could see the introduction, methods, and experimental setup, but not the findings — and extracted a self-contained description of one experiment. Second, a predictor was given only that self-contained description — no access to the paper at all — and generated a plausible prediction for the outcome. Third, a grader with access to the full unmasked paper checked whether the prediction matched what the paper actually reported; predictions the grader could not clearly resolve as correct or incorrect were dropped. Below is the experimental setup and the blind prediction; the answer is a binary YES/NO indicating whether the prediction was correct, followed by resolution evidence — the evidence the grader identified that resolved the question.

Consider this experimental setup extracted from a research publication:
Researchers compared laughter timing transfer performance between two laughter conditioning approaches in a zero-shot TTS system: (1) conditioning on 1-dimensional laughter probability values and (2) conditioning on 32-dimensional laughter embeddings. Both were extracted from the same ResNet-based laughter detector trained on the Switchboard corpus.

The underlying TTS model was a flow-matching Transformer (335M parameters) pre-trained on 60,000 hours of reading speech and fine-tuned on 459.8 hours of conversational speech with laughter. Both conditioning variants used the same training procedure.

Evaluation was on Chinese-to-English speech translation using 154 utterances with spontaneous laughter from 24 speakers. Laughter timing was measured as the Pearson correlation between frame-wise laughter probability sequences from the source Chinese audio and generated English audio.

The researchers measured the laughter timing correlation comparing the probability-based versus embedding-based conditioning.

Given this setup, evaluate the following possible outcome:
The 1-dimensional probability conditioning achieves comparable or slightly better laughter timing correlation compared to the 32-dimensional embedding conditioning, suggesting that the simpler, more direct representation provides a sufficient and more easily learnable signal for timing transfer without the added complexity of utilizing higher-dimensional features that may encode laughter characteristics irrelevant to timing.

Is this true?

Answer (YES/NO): NO